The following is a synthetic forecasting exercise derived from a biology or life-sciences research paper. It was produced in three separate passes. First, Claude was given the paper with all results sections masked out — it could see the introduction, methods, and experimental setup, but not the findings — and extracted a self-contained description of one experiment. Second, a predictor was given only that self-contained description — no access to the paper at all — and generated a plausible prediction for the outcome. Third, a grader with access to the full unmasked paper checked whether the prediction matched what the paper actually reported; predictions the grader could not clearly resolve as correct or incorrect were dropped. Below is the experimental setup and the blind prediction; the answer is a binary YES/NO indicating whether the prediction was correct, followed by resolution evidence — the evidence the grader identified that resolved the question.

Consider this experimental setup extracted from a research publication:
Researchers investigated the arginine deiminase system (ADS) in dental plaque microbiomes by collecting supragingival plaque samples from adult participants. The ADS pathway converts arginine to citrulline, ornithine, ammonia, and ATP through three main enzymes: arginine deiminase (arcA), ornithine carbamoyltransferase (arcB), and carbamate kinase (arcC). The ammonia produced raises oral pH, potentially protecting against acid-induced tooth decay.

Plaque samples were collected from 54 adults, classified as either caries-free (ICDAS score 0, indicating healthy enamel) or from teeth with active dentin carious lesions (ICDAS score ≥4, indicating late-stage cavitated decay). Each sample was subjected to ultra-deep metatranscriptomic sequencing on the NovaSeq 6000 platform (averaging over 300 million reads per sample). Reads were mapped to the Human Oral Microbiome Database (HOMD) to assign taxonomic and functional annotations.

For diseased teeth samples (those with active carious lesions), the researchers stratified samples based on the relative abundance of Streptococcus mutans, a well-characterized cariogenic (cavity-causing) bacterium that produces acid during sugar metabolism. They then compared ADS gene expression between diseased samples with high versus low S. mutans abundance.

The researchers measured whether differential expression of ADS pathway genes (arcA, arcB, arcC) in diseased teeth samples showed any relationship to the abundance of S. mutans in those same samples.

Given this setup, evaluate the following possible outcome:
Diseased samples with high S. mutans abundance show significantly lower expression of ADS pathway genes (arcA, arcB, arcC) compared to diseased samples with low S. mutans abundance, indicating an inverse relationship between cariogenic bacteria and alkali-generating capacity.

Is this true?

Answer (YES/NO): YES